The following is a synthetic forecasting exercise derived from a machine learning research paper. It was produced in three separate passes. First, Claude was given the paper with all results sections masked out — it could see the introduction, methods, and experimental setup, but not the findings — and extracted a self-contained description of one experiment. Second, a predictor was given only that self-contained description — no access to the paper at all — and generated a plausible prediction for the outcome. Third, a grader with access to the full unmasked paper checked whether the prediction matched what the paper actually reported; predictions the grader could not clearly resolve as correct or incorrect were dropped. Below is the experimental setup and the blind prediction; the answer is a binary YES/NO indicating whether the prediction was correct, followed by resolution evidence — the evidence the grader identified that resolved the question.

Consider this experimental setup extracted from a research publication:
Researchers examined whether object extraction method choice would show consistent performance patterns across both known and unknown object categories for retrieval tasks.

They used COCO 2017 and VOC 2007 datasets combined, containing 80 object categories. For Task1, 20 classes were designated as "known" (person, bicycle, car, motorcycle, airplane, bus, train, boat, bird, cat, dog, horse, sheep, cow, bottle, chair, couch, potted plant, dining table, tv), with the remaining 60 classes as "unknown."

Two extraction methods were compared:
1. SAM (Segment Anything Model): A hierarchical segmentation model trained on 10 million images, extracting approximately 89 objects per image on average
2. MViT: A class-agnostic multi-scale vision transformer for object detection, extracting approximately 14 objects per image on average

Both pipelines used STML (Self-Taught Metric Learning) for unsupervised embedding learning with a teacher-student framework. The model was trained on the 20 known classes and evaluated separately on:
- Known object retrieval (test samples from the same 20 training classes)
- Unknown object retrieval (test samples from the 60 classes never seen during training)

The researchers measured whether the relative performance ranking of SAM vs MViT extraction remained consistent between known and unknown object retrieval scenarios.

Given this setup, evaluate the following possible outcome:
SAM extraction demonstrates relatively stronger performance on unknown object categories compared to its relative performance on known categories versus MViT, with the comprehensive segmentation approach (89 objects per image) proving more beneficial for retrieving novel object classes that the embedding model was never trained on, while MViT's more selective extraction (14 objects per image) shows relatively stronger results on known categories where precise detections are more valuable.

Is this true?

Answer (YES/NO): YES